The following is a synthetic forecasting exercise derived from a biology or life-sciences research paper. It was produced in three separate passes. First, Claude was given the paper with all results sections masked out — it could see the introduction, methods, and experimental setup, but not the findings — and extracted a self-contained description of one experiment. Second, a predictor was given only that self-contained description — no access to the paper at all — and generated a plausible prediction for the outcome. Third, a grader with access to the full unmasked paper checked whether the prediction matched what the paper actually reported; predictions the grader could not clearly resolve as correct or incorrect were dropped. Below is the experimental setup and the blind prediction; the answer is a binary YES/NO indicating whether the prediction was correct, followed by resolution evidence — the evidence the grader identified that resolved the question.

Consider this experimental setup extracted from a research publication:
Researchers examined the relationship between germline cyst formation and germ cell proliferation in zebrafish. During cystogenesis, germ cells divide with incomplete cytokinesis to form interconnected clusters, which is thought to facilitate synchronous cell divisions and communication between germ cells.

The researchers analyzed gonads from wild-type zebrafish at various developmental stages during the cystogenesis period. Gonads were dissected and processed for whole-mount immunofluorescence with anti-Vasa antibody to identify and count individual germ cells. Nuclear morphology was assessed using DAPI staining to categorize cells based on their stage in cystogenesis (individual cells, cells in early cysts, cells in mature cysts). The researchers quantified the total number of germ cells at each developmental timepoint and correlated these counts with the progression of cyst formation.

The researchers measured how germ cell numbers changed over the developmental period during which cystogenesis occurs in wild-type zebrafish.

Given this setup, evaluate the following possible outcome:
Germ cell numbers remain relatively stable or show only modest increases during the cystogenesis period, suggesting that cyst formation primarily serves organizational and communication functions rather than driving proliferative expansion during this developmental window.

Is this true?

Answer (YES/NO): NO